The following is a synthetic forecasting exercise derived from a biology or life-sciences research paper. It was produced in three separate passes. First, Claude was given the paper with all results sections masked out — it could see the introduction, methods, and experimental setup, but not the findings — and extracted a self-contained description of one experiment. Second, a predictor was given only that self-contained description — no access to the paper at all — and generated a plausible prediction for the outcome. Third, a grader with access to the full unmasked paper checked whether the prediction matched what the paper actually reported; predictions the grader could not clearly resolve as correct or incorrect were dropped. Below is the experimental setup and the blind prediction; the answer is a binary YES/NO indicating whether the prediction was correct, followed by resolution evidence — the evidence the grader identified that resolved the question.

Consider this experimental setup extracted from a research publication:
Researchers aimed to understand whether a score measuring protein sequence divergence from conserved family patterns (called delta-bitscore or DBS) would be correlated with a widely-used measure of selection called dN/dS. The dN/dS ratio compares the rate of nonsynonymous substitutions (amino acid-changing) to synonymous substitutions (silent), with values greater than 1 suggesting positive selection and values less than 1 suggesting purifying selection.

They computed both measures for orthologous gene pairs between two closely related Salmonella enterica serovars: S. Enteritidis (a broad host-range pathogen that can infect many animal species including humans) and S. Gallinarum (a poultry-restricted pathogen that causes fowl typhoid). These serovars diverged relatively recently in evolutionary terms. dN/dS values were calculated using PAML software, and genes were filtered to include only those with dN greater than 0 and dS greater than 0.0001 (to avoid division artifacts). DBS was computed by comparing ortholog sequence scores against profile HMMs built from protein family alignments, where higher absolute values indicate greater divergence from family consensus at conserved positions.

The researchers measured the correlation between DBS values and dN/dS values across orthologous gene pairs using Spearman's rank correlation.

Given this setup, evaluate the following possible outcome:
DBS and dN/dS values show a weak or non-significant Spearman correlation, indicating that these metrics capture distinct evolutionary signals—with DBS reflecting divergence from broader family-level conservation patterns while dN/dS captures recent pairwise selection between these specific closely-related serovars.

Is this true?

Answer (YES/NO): YES